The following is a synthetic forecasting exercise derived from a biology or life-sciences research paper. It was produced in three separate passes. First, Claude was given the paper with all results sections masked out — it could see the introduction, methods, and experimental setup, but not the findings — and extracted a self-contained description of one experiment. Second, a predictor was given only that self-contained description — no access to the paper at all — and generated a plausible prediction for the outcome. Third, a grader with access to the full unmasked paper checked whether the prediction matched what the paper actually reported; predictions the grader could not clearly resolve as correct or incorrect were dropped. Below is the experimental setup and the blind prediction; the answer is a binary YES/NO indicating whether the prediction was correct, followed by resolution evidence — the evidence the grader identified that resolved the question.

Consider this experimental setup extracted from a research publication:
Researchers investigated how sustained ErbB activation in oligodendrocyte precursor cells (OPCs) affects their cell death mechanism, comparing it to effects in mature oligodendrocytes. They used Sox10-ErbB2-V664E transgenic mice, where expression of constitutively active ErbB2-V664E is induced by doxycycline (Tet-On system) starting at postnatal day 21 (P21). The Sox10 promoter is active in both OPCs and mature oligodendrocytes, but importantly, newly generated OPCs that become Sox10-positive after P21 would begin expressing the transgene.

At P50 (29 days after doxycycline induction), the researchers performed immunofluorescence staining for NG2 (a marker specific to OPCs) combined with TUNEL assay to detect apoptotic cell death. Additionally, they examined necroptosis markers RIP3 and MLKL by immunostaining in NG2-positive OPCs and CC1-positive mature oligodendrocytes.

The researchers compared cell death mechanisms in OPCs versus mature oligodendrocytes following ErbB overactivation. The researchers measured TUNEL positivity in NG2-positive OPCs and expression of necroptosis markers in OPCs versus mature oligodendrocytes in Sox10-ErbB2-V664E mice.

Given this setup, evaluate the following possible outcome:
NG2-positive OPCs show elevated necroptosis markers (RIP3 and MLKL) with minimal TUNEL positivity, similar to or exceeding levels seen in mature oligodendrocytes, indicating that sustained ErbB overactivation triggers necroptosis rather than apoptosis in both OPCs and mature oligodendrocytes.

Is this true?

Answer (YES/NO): NO